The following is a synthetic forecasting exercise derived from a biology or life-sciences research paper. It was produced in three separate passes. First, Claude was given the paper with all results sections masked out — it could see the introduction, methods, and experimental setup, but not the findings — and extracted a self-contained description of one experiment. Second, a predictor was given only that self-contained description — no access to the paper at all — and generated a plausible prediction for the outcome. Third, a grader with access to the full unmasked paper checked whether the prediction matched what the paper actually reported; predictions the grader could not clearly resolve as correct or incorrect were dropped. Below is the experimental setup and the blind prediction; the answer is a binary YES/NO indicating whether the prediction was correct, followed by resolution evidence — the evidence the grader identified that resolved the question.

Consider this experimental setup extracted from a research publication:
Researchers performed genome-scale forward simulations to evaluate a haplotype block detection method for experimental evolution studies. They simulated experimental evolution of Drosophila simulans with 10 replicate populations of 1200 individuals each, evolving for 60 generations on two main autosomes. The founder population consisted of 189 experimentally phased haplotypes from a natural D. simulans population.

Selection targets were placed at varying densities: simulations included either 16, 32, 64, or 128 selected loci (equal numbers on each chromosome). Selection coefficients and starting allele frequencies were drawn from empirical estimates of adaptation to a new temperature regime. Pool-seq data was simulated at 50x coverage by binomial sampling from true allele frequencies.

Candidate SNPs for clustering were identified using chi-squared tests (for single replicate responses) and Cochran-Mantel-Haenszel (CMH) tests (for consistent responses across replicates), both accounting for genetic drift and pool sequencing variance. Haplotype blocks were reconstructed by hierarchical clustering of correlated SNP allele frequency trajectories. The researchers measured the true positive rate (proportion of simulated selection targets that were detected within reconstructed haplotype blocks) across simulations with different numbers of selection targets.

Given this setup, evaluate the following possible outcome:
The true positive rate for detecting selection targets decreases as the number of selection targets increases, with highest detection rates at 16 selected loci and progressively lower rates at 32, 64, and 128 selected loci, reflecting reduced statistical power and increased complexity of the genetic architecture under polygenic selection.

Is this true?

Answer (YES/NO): NO